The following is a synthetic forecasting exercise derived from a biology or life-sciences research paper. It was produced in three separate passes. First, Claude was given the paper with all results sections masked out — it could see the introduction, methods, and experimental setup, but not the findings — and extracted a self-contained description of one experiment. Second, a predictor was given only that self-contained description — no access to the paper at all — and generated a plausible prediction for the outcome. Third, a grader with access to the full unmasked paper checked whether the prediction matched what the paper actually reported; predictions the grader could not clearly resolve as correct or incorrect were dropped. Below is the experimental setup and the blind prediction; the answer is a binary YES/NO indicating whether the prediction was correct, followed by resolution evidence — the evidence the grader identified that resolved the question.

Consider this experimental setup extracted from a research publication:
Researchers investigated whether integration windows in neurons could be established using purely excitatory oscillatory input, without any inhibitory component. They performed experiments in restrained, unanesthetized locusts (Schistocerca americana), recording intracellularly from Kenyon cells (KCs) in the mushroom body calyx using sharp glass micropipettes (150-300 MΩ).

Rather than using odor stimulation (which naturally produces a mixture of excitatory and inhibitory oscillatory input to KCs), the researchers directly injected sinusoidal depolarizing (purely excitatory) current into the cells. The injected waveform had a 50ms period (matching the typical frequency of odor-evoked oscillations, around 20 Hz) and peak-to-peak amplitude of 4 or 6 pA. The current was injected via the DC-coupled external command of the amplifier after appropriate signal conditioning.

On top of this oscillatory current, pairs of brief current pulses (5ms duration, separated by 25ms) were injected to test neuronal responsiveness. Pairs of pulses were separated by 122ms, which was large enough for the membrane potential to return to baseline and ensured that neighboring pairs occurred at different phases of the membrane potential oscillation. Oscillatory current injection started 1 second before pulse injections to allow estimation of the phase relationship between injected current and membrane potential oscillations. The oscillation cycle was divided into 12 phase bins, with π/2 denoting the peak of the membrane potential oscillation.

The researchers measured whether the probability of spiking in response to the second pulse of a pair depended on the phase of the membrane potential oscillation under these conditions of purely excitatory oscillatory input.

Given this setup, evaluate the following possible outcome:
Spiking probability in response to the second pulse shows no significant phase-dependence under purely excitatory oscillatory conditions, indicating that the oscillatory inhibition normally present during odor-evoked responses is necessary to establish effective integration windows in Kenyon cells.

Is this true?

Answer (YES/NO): NO